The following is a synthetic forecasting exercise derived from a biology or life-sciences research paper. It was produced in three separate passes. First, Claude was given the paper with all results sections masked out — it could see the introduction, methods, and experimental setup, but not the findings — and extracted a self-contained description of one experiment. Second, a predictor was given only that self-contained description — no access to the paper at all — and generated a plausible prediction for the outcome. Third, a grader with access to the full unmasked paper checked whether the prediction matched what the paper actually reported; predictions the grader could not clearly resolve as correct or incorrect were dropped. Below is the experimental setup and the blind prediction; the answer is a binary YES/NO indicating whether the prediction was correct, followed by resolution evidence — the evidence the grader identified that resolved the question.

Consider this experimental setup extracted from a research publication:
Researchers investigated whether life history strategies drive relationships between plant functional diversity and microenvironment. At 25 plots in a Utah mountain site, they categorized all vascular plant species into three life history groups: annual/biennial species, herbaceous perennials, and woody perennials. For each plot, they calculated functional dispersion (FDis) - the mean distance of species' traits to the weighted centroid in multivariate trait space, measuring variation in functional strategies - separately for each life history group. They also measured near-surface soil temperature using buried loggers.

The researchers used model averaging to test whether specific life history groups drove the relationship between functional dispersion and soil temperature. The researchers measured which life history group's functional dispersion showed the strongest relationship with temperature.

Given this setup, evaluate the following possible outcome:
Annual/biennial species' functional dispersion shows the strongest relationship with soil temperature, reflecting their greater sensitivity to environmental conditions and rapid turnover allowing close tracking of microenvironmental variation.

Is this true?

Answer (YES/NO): NO